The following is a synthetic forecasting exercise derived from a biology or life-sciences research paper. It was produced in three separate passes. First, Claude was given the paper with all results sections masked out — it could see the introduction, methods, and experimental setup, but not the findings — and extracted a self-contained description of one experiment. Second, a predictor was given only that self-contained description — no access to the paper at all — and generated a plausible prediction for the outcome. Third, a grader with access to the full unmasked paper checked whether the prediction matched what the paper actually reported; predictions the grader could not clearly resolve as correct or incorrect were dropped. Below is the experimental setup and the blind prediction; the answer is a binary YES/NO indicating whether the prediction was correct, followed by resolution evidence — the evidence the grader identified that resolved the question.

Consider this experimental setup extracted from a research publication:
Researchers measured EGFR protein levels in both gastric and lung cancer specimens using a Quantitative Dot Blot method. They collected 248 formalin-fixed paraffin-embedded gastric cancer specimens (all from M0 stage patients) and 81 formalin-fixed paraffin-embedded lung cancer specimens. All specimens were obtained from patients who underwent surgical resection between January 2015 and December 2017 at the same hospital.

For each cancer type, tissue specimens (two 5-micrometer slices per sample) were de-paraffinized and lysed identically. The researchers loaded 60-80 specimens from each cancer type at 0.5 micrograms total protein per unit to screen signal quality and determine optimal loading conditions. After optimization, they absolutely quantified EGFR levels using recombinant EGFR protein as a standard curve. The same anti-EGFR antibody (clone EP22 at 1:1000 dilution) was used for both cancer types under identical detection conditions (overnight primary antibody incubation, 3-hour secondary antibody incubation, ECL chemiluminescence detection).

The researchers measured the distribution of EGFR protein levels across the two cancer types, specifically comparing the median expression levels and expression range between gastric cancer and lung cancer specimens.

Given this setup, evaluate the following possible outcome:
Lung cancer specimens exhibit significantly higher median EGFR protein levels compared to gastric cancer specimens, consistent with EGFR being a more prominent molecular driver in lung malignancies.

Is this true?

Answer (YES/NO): YES